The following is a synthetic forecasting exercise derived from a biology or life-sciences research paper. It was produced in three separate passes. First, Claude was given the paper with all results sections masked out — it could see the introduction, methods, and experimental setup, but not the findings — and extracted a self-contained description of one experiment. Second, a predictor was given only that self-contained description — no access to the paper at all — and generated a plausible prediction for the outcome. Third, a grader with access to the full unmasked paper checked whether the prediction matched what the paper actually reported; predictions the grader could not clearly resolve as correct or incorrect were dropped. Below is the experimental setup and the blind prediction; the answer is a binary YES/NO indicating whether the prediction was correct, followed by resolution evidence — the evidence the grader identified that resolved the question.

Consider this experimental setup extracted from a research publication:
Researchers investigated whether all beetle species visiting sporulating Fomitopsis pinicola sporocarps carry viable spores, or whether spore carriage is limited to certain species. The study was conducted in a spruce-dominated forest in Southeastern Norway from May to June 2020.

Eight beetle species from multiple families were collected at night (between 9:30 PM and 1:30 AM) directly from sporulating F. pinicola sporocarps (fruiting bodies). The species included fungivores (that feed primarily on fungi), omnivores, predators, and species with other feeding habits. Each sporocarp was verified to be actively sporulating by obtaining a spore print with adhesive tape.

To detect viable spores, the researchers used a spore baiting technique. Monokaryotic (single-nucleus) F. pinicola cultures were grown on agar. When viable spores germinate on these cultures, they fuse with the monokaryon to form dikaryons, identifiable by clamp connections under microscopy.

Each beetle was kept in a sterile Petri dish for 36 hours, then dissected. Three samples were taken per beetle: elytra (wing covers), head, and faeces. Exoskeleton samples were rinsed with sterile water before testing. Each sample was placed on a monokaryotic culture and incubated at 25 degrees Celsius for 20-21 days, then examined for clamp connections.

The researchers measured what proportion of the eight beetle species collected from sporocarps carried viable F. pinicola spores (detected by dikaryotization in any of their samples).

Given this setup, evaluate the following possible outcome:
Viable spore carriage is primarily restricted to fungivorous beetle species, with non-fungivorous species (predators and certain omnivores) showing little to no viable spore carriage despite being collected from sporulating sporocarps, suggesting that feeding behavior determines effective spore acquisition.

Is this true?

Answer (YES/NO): NO